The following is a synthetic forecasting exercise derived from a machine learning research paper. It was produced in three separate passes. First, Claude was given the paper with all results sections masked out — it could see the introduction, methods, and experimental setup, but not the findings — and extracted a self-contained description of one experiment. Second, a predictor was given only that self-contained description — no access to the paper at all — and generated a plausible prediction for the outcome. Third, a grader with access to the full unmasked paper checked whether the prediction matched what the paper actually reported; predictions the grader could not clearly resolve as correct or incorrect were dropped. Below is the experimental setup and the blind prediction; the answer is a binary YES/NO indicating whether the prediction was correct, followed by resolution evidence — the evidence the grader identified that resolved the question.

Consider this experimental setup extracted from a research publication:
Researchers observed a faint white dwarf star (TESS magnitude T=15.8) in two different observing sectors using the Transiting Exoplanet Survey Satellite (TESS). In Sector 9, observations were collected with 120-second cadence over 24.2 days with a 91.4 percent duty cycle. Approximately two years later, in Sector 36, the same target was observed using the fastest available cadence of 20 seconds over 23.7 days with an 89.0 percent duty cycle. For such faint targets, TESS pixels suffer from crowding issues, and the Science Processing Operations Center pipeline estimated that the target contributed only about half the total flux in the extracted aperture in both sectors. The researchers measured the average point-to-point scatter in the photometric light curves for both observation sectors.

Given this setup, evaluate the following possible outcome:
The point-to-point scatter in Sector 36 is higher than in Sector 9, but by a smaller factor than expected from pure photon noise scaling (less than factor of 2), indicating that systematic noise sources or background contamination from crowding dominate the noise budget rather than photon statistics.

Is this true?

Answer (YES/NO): YES